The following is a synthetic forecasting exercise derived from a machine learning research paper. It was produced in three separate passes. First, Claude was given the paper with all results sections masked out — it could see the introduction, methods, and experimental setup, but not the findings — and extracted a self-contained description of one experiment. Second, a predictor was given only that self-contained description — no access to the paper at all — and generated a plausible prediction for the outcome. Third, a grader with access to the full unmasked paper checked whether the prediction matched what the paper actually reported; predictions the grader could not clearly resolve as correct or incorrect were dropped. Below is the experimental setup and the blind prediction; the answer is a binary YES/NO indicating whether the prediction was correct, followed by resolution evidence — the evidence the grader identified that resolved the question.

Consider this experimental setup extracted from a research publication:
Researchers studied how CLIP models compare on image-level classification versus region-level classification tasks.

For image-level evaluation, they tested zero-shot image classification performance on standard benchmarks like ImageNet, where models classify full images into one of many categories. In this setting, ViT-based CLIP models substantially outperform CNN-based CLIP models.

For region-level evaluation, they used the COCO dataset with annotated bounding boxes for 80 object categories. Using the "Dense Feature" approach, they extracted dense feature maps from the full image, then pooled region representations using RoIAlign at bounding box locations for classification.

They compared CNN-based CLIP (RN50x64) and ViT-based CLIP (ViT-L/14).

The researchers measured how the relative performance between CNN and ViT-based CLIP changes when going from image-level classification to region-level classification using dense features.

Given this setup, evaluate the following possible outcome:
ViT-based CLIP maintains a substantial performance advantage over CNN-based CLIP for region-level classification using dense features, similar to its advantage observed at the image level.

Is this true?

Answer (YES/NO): NO